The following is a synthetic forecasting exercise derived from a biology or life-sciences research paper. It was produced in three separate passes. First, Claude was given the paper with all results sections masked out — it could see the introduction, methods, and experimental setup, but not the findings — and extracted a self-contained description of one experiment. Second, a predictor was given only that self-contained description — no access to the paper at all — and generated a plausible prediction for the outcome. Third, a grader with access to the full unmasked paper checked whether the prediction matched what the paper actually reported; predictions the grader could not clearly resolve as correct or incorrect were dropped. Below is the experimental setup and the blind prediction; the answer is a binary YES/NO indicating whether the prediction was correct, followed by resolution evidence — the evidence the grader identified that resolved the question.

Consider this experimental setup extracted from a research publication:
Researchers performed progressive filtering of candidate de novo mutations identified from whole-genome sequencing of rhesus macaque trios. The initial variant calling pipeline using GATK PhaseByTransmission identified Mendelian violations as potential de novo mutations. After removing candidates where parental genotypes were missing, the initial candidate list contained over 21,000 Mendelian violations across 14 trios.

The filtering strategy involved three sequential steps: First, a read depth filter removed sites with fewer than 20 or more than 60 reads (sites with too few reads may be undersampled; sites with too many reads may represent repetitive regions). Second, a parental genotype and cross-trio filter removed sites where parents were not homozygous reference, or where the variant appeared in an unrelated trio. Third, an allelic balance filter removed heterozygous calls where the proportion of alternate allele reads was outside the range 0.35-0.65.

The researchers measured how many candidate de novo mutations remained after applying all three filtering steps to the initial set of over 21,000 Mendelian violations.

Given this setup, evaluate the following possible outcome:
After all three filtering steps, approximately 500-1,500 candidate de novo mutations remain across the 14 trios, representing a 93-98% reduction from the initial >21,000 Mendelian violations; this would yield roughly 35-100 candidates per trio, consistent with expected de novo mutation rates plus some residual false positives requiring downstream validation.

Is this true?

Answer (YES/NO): NO